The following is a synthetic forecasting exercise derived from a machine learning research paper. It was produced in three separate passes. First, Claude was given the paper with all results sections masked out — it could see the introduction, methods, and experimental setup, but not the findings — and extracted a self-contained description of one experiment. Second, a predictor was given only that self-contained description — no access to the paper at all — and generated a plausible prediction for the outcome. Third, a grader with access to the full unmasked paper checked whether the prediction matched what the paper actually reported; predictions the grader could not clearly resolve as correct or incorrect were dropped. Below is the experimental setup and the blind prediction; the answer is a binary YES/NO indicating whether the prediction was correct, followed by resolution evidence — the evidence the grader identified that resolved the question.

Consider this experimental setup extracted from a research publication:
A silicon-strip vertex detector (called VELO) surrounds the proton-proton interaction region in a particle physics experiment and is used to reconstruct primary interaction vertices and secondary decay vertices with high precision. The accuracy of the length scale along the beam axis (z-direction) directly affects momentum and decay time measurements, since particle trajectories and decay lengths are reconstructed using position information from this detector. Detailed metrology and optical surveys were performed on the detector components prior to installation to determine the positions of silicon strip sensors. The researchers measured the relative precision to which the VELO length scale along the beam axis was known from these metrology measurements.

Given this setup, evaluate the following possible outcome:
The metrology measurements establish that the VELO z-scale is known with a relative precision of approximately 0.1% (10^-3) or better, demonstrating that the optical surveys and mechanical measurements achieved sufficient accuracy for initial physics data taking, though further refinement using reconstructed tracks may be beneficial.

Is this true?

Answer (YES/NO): NO